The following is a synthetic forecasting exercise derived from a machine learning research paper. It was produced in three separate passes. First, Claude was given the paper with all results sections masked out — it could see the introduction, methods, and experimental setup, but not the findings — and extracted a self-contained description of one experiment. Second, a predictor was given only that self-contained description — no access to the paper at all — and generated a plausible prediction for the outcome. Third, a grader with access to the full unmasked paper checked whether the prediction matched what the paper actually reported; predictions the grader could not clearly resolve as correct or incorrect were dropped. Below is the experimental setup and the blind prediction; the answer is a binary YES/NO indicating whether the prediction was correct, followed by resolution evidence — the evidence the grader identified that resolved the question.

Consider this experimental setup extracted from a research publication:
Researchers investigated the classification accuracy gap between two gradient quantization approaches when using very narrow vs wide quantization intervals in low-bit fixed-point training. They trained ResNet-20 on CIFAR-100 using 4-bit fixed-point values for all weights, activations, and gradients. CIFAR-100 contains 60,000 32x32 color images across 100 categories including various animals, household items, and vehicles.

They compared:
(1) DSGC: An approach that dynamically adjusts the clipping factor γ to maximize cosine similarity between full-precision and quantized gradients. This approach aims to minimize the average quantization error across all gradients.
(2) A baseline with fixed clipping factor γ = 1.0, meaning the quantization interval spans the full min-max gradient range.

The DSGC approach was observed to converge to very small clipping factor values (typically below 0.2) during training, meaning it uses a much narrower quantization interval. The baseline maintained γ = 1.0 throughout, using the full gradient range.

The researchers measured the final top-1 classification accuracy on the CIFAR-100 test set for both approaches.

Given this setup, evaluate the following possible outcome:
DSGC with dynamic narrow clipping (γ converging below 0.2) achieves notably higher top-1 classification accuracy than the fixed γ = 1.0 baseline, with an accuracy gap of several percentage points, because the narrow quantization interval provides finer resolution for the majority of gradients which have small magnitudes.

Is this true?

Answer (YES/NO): NO